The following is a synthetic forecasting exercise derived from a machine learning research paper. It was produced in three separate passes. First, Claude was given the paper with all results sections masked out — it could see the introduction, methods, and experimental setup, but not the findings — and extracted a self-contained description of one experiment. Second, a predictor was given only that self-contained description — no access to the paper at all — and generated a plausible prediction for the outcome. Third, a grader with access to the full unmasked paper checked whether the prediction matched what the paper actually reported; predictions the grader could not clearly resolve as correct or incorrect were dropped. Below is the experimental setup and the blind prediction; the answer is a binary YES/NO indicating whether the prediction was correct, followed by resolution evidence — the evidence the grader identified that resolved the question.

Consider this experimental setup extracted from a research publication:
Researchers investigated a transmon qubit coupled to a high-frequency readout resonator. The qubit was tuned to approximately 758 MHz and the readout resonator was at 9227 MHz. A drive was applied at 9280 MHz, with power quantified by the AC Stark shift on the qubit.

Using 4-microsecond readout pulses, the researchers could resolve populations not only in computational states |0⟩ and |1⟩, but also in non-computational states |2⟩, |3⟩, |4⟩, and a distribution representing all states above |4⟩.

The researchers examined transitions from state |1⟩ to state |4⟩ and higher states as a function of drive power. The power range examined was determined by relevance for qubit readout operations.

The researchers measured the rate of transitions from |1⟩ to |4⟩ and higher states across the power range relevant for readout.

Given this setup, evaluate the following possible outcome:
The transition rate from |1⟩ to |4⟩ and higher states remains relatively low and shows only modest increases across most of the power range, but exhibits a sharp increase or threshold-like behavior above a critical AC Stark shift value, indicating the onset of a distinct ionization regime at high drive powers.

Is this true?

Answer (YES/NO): NO